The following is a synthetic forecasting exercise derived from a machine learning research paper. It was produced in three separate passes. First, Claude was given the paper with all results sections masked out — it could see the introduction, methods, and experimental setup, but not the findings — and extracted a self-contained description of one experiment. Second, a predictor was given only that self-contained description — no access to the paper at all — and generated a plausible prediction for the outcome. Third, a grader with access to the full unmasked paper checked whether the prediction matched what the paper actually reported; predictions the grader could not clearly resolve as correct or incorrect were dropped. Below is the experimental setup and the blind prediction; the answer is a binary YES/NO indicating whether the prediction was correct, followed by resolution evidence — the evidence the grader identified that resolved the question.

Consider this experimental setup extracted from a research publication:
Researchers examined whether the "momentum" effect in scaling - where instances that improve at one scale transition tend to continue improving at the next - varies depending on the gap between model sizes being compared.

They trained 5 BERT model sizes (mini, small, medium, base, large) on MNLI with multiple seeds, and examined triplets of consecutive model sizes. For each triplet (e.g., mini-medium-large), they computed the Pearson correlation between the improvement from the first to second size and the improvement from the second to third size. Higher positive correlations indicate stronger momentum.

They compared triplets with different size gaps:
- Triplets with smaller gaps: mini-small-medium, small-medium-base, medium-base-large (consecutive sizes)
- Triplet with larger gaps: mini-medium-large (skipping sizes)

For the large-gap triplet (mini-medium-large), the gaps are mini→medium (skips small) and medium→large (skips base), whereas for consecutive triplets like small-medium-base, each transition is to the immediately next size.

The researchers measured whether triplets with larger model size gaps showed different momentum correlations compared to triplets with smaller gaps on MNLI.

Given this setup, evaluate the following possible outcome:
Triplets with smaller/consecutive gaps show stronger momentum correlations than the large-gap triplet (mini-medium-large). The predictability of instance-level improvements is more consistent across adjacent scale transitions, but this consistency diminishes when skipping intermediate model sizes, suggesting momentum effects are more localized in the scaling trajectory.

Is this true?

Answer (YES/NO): YES